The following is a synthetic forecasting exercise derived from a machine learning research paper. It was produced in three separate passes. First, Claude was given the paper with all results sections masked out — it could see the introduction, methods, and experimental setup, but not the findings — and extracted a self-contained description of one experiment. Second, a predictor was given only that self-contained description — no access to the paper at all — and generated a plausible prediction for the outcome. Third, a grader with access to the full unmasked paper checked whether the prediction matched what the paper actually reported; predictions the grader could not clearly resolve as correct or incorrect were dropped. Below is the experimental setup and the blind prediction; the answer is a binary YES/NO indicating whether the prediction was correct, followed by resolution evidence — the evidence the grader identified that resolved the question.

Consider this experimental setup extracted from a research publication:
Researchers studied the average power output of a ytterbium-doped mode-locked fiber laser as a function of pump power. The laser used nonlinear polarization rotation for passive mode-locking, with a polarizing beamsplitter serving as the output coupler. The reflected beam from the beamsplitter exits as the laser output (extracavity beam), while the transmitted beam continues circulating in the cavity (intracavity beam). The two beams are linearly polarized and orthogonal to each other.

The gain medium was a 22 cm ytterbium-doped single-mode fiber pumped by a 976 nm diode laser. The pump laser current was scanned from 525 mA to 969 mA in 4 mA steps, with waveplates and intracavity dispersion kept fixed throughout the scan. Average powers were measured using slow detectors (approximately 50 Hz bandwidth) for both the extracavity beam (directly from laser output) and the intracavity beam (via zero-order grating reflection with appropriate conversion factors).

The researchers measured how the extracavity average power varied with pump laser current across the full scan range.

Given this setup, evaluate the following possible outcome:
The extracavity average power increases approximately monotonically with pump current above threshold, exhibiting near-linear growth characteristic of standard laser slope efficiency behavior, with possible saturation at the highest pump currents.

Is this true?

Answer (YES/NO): NO